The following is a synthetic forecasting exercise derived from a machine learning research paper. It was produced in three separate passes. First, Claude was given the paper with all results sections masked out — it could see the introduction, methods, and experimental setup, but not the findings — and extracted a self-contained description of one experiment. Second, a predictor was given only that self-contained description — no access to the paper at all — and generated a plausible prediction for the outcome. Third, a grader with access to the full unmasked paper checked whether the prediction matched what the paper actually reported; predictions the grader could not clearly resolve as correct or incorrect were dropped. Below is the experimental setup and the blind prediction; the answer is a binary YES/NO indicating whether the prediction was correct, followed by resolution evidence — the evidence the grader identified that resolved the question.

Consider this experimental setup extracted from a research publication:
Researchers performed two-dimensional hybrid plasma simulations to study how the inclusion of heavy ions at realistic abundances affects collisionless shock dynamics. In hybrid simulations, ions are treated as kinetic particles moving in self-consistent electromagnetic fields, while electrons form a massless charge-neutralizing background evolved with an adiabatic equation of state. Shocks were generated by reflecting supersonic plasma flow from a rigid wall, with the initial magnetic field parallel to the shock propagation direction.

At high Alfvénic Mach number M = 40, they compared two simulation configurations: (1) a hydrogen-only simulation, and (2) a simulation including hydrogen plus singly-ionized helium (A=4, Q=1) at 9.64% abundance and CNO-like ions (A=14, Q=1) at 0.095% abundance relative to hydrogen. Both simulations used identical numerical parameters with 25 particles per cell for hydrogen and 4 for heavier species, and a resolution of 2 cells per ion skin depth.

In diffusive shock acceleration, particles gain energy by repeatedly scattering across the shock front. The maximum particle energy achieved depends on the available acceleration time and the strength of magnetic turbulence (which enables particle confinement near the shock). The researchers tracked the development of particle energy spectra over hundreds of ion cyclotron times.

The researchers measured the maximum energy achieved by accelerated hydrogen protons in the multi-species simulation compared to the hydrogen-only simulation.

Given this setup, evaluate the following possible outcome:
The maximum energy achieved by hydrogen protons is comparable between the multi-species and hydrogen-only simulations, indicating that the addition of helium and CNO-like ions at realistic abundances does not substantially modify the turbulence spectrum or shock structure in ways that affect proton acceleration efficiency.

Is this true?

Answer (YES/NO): NO